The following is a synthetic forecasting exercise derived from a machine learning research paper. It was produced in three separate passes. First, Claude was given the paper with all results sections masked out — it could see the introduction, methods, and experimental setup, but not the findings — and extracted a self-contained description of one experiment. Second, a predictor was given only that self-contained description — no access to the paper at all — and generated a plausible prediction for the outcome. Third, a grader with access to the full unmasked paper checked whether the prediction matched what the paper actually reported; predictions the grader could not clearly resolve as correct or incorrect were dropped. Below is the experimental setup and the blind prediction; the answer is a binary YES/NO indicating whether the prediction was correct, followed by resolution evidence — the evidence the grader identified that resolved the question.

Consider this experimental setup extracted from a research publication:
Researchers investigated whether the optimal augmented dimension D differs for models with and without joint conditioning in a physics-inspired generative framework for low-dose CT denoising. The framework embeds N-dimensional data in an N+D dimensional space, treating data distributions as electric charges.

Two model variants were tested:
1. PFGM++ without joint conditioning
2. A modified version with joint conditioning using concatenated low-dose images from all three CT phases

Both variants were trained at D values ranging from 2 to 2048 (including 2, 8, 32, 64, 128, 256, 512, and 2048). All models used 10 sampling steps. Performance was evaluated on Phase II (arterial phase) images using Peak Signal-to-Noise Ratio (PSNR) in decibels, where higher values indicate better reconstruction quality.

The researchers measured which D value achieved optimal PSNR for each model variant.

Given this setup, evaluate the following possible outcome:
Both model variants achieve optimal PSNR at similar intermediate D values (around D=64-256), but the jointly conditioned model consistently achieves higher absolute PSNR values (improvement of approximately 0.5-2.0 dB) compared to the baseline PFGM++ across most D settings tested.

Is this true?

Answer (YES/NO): NO